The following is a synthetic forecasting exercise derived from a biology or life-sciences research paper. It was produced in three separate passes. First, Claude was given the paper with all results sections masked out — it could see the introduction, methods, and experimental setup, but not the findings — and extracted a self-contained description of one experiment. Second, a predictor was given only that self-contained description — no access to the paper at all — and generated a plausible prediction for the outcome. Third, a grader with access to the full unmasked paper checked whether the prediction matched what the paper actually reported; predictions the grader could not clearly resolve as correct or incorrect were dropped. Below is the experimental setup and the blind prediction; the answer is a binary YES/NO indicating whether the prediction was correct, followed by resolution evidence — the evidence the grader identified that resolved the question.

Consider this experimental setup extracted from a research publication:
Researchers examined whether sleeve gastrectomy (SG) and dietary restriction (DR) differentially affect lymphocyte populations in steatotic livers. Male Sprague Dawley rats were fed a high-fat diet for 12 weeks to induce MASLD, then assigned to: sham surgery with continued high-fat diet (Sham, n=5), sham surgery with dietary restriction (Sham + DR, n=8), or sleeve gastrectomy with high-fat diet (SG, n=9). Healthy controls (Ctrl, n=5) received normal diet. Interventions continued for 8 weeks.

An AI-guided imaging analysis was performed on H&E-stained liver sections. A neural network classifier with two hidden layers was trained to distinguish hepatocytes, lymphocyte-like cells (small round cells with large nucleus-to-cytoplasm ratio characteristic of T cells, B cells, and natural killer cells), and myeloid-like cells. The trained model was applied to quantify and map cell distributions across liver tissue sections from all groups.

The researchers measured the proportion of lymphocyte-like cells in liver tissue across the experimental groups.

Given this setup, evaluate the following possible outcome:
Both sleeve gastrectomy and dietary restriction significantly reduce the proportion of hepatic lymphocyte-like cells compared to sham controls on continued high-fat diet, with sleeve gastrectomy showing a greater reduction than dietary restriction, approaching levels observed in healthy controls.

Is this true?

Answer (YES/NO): NO